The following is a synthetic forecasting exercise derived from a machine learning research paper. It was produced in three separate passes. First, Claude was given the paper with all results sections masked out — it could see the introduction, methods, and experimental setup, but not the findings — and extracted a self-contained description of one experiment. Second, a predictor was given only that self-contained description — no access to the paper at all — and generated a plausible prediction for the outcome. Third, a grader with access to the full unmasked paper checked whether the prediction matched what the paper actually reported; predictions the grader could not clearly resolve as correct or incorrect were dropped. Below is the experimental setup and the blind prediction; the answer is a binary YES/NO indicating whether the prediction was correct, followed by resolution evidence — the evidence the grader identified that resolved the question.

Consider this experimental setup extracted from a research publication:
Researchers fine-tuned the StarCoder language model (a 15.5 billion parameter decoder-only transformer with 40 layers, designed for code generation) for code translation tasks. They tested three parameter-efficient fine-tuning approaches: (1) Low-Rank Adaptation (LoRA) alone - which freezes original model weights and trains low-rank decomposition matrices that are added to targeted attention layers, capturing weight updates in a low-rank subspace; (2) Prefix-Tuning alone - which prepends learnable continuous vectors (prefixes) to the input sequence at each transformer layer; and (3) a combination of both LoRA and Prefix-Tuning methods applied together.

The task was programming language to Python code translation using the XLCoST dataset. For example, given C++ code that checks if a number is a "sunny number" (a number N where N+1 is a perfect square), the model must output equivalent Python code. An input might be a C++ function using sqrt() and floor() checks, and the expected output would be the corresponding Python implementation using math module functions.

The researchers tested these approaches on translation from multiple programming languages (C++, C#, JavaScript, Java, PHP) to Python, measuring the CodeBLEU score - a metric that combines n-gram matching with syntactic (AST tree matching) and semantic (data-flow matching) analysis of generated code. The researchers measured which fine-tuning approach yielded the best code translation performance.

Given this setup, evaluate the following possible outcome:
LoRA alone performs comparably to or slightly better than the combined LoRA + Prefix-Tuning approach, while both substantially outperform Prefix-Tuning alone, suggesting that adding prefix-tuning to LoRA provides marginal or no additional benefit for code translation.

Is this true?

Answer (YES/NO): NO